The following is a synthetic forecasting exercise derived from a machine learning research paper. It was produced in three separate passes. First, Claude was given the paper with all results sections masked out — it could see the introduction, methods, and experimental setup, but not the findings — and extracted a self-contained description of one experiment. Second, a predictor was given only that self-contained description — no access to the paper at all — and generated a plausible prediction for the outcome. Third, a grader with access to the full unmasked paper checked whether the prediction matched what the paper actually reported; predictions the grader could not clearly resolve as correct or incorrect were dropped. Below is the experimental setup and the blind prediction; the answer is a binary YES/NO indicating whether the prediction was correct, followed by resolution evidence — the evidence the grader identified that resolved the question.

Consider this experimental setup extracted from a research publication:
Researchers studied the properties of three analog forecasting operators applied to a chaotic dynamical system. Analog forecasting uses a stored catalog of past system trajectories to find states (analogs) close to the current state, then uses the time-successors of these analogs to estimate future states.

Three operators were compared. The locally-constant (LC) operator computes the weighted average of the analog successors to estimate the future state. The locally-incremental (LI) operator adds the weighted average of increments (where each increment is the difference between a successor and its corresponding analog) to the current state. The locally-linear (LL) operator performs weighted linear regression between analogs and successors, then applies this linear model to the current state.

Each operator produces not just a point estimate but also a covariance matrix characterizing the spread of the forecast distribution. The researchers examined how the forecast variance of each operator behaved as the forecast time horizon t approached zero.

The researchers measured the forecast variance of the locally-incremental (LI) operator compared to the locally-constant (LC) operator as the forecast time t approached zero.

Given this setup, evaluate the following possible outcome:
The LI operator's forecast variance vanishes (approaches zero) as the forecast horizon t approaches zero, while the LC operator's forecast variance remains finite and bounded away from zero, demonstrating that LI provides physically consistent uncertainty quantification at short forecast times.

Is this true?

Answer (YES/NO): YES